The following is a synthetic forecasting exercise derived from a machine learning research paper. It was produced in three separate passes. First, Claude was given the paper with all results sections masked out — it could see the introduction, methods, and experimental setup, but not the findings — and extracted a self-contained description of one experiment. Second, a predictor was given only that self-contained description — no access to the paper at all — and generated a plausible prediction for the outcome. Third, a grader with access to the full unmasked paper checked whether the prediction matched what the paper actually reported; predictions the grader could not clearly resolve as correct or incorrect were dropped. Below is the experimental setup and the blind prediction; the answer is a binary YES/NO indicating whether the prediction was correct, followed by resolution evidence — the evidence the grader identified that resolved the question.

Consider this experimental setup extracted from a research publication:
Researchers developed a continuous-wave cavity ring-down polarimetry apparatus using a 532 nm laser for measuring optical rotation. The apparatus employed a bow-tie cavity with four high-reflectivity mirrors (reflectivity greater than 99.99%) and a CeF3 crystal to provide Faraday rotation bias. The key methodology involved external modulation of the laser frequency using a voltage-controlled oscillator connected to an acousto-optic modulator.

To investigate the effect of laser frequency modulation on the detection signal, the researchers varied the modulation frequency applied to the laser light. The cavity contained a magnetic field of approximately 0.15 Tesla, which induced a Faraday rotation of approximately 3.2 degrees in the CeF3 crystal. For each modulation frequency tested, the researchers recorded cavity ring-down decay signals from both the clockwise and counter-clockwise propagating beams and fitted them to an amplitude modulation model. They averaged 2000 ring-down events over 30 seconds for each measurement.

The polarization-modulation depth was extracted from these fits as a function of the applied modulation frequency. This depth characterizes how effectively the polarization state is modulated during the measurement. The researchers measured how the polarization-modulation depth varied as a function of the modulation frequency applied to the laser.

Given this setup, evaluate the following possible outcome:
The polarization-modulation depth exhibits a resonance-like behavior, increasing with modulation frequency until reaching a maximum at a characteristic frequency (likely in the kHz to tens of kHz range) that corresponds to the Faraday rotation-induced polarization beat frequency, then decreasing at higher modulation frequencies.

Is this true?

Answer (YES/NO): NO